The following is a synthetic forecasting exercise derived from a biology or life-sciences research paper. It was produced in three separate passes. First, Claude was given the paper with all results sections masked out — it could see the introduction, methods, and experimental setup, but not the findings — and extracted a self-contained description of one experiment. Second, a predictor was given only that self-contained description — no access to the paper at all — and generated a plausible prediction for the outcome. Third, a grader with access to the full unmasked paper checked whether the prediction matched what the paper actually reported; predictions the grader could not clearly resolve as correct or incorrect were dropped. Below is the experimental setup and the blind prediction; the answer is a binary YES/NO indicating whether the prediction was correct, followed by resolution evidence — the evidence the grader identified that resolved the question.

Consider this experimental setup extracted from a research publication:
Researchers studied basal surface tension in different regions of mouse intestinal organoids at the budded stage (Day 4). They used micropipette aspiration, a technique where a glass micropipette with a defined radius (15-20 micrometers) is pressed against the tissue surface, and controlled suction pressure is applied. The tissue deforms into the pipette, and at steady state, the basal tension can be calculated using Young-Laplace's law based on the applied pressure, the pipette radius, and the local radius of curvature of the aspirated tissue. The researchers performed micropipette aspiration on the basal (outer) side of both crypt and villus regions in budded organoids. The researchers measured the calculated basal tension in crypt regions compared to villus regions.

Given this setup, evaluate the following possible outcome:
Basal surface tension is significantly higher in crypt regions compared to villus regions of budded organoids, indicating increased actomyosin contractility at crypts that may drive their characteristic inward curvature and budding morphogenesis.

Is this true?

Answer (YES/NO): NO